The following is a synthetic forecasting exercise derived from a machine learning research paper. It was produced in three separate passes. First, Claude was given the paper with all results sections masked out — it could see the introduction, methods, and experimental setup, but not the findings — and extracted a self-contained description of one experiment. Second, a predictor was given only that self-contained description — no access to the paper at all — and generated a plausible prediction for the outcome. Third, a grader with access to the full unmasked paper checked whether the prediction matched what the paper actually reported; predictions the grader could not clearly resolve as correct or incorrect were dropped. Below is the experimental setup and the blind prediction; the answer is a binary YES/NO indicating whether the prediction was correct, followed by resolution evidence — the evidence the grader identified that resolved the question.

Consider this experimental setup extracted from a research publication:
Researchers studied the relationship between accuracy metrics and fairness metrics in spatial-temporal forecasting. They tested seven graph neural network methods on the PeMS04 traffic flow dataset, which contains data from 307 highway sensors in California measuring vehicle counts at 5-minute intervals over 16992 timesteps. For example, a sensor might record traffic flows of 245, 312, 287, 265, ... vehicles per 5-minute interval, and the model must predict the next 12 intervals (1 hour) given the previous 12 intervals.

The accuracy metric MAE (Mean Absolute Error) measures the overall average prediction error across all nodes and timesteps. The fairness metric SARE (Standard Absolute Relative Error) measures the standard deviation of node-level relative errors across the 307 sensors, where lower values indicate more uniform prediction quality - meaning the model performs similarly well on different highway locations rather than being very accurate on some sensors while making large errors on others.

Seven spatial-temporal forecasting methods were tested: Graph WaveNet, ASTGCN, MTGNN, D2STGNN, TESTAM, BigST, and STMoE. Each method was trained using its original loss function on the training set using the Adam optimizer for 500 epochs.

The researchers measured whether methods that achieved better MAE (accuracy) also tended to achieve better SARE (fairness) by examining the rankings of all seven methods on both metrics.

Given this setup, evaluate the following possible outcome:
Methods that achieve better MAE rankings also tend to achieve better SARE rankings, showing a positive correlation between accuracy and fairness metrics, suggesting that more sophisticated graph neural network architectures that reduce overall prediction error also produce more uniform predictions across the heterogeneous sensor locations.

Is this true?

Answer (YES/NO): YES